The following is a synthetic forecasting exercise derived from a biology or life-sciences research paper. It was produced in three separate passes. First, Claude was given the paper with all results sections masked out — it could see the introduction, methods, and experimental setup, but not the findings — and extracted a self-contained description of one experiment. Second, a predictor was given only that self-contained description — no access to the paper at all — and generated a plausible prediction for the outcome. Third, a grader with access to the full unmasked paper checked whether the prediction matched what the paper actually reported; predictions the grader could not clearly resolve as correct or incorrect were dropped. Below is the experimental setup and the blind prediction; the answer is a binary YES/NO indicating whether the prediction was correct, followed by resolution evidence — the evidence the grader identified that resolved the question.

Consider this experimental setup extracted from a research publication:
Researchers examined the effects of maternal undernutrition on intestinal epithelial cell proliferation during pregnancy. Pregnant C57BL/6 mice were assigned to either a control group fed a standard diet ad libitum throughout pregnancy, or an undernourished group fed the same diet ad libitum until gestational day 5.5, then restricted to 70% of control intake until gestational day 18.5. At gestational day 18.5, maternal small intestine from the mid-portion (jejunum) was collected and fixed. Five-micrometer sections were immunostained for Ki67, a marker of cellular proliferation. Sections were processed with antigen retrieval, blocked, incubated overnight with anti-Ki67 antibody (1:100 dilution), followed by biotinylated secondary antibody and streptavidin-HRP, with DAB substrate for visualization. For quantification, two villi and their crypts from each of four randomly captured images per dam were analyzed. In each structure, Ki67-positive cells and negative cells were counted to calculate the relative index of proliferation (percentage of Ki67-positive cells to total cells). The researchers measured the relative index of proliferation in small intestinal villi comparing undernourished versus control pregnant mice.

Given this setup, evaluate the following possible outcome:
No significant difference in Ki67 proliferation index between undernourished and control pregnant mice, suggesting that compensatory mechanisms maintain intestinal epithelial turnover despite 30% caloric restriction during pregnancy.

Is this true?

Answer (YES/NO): NO